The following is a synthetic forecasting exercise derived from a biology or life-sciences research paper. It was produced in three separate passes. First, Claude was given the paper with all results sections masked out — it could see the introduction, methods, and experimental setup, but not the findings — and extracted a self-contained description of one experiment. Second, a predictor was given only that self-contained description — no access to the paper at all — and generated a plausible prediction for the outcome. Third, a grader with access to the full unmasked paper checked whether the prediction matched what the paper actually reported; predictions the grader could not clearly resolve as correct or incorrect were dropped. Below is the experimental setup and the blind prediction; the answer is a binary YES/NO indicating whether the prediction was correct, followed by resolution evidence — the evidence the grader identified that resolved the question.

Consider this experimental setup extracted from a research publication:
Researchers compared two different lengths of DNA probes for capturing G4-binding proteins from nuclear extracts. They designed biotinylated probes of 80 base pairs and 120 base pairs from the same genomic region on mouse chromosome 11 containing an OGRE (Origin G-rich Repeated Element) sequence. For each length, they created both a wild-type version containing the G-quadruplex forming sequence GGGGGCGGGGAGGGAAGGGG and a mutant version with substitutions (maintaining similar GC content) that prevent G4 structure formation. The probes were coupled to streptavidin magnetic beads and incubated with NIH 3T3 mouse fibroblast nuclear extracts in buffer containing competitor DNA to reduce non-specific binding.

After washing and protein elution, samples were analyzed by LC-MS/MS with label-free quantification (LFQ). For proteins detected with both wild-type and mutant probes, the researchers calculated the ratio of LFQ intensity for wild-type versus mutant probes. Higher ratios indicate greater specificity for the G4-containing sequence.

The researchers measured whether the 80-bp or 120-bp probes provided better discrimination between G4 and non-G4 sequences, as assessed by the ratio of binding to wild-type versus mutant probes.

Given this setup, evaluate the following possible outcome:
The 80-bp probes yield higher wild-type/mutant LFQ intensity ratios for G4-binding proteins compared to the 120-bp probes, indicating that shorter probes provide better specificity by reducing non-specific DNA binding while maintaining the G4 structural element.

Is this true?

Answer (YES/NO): NO